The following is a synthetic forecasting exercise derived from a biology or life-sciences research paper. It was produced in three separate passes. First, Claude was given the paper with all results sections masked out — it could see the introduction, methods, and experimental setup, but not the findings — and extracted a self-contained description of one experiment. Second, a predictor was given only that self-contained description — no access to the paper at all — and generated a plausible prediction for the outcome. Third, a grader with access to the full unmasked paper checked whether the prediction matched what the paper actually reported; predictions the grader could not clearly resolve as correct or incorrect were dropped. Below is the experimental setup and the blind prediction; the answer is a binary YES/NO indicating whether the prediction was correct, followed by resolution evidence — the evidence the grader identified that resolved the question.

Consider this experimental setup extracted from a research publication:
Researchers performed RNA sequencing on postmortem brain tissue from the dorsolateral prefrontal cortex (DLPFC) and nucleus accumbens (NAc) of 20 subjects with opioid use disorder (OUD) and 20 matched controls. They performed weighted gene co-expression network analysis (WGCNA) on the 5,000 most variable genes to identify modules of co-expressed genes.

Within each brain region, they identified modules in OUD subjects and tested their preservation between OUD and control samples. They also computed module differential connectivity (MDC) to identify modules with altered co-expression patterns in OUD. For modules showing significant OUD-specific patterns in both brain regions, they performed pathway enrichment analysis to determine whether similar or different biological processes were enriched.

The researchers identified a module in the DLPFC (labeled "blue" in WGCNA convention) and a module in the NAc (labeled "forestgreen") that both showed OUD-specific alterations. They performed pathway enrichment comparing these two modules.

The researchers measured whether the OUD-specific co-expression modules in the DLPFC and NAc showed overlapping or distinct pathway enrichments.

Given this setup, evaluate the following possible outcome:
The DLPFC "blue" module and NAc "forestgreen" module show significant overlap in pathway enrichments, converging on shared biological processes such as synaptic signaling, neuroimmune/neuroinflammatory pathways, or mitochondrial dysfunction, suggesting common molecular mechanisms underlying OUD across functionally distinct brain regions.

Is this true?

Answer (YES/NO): YES